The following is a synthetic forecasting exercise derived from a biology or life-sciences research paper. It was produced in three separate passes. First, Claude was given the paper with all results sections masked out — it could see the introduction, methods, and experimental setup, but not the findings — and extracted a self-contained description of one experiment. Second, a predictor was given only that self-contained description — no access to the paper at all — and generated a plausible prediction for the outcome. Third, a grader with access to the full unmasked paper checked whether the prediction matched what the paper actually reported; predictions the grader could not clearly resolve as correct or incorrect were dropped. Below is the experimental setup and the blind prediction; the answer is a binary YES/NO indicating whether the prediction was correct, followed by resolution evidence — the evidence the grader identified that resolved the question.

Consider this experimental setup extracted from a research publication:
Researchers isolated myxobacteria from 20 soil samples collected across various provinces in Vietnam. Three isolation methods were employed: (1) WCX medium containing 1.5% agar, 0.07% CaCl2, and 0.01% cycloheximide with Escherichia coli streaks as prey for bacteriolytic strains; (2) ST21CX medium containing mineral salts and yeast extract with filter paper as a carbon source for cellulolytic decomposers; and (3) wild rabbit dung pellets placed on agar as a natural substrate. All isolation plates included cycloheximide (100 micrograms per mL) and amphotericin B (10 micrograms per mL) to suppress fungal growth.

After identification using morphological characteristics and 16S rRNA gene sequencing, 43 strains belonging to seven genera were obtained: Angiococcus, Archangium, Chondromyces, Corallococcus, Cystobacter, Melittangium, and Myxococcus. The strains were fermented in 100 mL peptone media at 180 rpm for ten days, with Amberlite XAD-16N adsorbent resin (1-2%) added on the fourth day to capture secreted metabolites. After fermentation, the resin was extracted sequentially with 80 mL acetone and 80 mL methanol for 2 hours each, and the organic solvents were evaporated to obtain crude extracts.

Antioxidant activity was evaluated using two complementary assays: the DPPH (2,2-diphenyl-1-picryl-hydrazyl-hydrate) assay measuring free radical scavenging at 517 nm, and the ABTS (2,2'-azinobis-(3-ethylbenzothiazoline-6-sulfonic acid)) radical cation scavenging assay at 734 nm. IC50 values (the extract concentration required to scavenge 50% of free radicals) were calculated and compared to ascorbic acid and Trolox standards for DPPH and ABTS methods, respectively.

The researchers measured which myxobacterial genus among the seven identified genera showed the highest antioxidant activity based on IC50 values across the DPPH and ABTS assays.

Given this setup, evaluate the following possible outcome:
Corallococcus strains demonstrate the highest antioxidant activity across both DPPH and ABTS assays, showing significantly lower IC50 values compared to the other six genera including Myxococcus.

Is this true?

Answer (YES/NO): NO